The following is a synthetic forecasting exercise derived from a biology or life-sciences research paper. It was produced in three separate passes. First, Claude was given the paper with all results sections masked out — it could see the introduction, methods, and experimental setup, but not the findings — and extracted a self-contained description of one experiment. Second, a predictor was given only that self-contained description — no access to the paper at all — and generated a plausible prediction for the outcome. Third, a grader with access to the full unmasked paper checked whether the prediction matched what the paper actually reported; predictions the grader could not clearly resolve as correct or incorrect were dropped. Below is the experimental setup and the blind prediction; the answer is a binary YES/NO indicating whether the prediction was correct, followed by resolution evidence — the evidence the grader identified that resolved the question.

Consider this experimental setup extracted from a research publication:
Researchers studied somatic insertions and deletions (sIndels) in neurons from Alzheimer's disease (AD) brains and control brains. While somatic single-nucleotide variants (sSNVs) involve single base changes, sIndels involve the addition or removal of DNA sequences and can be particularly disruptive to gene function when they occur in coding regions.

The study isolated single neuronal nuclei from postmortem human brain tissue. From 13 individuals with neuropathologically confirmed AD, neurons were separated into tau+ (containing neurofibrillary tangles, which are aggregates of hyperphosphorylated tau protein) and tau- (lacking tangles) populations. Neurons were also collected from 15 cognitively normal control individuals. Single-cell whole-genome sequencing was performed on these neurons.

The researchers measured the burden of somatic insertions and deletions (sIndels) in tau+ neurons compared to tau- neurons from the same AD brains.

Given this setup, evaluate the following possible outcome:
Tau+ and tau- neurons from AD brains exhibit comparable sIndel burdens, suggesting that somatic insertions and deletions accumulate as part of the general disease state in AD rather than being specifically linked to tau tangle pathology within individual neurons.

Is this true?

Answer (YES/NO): YES